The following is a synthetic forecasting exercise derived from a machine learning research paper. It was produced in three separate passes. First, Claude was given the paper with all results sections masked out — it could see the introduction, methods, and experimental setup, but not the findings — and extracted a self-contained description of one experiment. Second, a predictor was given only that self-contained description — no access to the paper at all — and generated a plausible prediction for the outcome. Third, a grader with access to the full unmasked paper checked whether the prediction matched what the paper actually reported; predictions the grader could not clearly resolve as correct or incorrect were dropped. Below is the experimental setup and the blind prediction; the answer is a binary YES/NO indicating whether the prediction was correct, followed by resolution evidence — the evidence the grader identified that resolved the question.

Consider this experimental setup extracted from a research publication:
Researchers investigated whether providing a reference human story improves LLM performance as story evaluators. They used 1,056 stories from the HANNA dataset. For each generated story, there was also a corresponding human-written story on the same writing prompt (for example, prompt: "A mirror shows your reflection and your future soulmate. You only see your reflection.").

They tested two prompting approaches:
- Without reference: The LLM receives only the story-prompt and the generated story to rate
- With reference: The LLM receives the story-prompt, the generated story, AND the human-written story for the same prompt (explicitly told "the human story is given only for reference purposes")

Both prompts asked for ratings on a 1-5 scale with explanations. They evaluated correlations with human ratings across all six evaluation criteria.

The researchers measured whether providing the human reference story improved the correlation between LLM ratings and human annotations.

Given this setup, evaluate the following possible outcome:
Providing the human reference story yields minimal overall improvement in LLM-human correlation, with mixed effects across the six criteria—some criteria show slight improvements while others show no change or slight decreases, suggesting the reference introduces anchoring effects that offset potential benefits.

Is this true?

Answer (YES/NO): NO